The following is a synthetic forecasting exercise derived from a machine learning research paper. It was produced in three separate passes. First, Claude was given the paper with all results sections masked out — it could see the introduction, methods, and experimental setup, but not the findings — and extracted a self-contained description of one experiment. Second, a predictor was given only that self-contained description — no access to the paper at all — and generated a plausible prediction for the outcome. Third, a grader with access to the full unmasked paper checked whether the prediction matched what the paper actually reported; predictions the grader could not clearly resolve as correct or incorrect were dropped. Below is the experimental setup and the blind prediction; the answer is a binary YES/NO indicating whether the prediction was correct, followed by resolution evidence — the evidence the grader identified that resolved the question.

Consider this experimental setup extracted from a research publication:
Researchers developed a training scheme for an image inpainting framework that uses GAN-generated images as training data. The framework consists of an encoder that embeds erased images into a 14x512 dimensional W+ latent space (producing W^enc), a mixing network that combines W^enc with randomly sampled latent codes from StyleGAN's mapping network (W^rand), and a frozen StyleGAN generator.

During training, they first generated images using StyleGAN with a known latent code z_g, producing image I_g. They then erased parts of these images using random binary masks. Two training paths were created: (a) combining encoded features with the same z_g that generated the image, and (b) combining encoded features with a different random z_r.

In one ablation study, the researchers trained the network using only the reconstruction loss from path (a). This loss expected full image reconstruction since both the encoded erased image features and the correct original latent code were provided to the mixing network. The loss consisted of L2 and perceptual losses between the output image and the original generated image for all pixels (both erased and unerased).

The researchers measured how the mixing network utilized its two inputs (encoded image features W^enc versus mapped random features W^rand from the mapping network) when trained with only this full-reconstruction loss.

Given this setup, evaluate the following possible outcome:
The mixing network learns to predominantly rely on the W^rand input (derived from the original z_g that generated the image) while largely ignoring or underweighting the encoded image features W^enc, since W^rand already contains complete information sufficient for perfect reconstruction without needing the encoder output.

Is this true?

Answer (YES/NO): YES